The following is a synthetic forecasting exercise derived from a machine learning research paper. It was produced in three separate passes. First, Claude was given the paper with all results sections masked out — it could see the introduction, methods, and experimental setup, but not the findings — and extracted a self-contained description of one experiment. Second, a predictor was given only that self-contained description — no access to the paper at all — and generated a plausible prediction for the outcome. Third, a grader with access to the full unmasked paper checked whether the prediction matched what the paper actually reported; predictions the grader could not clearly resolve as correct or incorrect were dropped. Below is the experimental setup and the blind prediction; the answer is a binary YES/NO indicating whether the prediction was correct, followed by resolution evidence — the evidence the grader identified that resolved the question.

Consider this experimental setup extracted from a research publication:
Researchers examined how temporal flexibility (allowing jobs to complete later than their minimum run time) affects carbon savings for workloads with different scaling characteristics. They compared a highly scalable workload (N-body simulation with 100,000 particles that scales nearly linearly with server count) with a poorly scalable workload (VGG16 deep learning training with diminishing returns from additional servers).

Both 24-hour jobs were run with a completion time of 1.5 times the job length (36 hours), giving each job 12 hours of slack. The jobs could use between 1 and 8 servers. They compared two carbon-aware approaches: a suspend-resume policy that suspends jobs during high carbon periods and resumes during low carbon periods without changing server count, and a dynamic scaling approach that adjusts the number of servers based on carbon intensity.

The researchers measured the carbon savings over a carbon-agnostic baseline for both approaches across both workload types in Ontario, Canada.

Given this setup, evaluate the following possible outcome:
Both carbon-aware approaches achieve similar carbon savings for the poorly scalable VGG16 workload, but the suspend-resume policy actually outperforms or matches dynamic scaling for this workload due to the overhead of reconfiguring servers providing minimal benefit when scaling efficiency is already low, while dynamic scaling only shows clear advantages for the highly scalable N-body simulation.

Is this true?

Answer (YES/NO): NO